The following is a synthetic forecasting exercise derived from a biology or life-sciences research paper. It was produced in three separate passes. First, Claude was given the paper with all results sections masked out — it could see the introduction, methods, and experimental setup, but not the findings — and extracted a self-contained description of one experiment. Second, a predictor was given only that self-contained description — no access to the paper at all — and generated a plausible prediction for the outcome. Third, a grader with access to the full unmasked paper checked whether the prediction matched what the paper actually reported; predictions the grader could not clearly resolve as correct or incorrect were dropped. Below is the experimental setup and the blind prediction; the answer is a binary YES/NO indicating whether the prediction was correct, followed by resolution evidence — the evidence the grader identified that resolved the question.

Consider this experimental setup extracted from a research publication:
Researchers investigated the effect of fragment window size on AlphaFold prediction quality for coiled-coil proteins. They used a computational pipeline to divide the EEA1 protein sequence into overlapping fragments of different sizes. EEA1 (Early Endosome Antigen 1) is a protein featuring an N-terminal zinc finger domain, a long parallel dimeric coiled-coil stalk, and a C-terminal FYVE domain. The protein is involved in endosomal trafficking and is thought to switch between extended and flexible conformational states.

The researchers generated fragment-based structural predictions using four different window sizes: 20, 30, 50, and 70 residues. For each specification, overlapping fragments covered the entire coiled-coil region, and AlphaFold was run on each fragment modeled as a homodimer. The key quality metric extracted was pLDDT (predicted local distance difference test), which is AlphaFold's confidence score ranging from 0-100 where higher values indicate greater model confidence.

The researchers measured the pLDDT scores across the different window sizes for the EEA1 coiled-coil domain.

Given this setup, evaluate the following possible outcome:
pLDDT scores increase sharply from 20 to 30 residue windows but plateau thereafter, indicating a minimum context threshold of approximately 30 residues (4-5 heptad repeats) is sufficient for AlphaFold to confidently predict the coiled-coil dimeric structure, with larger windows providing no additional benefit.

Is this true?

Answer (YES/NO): NO